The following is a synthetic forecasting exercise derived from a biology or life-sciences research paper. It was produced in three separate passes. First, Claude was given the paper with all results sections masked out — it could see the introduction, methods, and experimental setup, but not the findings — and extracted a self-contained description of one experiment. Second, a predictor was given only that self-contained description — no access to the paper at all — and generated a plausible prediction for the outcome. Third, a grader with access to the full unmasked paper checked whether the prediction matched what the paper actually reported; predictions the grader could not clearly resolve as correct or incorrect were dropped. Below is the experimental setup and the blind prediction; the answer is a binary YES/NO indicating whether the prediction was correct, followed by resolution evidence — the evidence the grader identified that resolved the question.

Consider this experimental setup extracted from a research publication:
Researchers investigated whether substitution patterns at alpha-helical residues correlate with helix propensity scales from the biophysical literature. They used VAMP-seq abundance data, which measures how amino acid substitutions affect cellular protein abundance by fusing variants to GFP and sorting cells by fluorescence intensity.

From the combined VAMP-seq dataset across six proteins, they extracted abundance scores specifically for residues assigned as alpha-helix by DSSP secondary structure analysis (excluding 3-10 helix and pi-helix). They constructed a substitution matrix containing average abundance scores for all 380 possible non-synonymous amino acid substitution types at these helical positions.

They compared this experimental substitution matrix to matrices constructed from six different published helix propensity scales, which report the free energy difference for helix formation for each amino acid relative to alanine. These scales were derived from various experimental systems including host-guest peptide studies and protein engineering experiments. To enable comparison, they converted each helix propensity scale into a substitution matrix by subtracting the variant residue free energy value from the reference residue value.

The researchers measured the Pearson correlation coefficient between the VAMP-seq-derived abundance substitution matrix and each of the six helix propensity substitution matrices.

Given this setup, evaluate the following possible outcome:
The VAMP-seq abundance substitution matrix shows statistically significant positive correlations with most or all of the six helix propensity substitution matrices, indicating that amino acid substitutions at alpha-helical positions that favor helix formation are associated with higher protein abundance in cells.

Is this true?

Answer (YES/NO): NO